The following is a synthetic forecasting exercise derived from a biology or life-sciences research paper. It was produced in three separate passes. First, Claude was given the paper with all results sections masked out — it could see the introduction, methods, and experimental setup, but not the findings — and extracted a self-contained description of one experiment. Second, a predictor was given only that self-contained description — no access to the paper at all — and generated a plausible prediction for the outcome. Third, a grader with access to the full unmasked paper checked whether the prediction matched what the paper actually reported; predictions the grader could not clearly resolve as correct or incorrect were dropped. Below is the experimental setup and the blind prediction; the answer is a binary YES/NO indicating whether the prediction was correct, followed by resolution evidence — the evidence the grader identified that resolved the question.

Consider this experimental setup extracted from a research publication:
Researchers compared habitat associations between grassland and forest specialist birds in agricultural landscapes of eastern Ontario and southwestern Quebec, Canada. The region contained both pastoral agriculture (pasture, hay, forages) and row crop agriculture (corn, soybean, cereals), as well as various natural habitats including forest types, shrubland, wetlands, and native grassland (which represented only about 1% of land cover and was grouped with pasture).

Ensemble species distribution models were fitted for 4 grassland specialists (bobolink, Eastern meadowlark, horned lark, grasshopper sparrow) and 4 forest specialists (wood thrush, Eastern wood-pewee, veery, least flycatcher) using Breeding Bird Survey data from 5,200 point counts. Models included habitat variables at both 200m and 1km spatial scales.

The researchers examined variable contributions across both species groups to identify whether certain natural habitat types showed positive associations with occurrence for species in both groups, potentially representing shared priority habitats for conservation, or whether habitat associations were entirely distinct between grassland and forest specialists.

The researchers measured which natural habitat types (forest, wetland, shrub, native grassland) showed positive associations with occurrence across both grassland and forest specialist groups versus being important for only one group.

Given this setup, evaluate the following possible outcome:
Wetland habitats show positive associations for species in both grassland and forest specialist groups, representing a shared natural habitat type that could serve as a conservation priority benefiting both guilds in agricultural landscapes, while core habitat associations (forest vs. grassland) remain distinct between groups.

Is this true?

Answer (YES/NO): NO